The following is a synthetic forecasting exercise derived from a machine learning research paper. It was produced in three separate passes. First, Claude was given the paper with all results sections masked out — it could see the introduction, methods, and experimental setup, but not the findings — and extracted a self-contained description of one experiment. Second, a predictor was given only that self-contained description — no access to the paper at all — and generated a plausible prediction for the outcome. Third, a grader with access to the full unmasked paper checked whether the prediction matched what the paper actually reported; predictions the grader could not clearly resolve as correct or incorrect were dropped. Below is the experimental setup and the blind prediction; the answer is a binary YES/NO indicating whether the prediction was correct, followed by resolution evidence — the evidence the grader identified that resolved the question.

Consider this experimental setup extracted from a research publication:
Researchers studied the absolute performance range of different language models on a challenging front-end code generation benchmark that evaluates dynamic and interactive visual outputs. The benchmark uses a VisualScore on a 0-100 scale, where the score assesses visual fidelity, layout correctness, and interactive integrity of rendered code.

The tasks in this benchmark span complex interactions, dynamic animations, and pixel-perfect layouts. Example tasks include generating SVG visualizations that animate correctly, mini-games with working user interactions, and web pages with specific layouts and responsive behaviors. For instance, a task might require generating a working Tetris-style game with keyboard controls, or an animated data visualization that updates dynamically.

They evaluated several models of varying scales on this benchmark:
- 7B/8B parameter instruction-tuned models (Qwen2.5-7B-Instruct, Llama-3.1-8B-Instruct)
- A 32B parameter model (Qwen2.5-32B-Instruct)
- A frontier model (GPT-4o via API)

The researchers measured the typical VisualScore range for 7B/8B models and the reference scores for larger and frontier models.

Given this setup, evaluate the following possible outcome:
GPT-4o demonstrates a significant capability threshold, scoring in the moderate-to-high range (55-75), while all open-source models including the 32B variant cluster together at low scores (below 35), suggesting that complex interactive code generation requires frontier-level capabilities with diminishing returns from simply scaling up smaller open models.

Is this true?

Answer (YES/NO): NO